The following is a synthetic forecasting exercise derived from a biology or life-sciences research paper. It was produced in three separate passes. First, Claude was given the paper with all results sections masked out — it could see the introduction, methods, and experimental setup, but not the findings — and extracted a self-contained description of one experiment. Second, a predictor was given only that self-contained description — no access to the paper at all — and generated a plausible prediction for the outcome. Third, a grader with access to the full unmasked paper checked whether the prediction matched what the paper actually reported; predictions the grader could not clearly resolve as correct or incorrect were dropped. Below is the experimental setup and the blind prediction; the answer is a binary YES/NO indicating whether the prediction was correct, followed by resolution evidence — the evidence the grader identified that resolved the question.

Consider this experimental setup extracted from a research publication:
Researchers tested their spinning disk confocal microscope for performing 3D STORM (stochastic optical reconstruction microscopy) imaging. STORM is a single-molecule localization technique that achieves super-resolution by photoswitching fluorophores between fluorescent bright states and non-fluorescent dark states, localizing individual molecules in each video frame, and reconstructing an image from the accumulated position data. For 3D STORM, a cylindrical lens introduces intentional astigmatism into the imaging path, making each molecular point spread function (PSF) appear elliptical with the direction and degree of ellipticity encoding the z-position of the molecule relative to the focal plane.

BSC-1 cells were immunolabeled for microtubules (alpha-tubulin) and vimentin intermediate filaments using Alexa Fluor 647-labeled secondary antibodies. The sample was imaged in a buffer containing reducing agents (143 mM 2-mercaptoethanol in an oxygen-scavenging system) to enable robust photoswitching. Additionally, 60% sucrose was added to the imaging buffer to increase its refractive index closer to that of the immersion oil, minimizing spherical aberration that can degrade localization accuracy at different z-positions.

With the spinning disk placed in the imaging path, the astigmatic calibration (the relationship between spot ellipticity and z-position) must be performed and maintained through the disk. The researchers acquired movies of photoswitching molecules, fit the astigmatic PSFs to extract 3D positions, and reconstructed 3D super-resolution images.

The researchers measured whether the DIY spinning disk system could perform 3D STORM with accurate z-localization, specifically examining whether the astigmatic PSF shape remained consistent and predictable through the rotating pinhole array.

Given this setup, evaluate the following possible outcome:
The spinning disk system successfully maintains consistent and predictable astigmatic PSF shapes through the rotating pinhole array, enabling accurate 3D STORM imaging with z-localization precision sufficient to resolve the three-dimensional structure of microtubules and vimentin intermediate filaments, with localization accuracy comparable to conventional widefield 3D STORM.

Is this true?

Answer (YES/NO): NO